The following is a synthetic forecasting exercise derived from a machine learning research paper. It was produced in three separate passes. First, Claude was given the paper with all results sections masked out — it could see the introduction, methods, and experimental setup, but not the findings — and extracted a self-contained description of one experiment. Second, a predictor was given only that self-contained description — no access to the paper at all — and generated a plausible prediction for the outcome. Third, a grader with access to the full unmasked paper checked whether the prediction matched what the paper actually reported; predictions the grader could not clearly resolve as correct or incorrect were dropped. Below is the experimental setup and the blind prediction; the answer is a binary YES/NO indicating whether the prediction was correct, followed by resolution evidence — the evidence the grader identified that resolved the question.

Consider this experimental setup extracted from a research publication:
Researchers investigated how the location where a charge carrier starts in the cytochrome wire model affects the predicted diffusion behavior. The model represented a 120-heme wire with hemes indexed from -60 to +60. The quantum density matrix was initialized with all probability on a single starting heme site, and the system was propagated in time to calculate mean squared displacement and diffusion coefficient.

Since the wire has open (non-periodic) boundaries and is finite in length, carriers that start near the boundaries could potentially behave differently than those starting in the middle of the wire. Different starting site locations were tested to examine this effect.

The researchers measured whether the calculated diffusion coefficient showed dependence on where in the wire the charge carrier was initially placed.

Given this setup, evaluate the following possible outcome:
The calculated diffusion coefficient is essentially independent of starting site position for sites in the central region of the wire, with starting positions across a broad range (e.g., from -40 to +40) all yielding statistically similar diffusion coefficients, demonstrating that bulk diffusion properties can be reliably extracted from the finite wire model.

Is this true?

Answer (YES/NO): YES